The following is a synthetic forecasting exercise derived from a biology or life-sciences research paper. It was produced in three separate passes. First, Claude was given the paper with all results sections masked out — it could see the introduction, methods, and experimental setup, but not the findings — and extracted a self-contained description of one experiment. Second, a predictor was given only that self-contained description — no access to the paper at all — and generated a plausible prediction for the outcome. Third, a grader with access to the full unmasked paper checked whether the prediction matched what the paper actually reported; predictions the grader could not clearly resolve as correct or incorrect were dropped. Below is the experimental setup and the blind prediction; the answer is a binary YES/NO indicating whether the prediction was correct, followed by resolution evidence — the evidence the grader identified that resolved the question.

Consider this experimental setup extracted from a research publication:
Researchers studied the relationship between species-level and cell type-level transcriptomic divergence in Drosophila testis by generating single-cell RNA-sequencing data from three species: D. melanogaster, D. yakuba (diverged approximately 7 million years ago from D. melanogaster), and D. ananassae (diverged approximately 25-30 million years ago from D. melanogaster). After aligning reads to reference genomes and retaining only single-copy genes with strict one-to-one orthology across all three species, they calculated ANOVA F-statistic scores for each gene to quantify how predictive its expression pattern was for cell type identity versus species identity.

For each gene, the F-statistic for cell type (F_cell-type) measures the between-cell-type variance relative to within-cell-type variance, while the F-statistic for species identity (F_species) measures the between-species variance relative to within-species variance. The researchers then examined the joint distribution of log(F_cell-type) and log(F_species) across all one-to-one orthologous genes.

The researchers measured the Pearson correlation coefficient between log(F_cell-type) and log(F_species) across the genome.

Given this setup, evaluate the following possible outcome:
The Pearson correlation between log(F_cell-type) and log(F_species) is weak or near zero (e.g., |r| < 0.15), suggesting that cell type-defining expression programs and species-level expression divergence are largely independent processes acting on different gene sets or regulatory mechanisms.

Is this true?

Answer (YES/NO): NO